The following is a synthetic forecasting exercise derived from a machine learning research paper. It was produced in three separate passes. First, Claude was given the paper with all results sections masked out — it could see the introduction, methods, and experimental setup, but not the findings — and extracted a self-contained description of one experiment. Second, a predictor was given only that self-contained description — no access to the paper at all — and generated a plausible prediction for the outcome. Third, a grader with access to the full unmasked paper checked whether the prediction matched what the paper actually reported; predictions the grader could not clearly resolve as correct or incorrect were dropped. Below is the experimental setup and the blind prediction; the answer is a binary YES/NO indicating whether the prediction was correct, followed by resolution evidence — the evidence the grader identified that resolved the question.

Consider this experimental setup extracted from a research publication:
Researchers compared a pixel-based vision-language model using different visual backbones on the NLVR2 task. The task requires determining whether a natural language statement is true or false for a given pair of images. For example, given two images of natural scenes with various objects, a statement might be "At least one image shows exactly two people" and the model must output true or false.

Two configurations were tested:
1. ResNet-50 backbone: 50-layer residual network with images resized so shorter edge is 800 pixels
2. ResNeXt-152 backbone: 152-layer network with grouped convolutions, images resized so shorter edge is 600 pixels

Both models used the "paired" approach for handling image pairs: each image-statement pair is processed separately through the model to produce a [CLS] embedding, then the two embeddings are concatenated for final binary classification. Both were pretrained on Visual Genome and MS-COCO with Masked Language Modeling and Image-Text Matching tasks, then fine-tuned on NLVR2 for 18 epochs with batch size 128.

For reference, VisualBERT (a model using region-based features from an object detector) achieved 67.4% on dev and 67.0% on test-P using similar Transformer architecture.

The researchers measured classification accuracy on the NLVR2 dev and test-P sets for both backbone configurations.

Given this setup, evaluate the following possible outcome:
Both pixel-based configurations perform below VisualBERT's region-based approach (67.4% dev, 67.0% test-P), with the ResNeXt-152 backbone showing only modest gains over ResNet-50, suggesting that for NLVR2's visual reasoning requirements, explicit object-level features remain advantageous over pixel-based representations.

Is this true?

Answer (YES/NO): NO